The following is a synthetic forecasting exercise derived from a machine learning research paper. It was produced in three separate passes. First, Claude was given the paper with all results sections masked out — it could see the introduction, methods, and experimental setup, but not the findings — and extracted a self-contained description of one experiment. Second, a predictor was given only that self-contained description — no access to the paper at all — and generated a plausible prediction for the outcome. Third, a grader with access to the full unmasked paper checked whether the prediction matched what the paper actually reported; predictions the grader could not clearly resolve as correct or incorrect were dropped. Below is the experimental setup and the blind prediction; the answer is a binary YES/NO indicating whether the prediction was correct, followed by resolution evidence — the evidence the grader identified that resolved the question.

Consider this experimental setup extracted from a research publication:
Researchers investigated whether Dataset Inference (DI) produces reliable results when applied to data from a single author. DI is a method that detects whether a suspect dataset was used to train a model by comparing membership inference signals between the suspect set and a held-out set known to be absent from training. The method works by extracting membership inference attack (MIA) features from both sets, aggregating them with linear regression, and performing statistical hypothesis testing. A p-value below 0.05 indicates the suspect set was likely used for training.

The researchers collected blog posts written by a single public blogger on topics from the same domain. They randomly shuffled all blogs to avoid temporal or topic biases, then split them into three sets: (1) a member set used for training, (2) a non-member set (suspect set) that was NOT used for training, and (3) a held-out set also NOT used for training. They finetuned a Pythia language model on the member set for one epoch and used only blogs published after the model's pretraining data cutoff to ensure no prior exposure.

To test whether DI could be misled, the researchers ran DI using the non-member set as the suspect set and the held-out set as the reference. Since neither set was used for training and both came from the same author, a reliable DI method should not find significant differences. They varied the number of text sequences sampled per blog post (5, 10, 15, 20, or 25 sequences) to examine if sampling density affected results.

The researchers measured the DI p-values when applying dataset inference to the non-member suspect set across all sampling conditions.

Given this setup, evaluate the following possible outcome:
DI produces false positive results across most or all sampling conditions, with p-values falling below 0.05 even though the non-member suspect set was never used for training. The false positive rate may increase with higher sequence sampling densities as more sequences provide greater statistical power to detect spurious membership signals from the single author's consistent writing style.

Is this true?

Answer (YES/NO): YES